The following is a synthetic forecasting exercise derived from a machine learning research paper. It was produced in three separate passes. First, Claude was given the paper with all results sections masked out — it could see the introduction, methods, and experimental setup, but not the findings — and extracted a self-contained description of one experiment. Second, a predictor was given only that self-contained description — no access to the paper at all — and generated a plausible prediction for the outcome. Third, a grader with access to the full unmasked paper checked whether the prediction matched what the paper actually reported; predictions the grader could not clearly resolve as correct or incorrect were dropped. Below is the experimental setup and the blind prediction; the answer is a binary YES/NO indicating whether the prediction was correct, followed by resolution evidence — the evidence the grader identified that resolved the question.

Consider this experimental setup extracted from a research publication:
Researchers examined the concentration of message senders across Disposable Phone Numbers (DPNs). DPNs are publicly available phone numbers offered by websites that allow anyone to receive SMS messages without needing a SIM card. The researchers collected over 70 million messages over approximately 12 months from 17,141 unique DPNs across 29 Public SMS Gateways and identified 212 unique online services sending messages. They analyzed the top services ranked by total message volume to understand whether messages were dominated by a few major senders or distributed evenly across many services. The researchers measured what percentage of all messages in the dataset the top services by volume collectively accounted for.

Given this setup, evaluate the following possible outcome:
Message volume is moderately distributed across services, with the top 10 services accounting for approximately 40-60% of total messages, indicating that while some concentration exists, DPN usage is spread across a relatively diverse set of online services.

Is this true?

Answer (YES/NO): NO